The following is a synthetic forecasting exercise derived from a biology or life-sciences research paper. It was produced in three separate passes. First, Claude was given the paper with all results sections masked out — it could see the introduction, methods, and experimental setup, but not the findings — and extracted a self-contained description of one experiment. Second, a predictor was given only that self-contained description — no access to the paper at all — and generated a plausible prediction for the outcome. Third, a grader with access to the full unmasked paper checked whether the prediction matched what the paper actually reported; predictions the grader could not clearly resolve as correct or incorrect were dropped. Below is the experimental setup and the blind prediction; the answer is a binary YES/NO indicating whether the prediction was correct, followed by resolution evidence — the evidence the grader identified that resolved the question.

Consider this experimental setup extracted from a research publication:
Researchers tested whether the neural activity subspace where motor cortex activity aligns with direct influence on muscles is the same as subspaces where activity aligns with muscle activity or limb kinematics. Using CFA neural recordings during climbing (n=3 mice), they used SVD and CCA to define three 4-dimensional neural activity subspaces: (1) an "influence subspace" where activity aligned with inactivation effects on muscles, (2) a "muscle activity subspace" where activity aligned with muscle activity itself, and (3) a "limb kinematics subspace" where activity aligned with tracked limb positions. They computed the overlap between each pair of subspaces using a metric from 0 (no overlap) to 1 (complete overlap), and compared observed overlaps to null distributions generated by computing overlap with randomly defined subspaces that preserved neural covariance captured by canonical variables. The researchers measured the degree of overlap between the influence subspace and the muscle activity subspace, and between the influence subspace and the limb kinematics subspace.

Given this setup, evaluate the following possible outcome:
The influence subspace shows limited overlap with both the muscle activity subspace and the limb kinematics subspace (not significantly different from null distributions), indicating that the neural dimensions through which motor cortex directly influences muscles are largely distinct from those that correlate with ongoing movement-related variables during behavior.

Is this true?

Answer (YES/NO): NO